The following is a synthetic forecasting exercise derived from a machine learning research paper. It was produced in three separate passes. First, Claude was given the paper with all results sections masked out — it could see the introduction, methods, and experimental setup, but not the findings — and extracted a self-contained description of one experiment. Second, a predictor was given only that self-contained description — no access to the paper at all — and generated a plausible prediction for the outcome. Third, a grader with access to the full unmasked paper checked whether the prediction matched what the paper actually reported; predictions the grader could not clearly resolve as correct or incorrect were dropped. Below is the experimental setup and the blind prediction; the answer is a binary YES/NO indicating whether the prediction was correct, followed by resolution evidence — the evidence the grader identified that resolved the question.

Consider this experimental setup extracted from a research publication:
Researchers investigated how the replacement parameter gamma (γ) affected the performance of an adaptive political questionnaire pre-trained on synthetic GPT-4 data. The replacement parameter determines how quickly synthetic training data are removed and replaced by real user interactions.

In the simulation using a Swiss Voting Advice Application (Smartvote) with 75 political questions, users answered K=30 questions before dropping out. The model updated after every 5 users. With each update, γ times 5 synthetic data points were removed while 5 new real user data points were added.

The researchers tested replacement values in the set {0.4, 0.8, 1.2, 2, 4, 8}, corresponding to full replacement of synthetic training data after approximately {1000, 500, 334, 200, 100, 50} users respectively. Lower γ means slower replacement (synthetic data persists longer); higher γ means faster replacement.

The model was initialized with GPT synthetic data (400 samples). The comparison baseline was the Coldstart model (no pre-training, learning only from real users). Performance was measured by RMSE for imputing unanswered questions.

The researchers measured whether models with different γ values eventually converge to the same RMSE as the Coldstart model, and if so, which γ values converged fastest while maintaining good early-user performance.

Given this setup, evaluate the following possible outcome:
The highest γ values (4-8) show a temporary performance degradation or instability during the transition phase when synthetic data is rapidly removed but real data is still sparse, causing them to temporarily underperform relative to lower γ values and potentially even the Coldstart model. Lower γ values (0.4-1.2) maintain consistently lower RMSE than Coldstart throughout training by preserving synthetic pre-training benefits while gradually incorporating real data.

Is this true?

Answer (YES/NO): NO